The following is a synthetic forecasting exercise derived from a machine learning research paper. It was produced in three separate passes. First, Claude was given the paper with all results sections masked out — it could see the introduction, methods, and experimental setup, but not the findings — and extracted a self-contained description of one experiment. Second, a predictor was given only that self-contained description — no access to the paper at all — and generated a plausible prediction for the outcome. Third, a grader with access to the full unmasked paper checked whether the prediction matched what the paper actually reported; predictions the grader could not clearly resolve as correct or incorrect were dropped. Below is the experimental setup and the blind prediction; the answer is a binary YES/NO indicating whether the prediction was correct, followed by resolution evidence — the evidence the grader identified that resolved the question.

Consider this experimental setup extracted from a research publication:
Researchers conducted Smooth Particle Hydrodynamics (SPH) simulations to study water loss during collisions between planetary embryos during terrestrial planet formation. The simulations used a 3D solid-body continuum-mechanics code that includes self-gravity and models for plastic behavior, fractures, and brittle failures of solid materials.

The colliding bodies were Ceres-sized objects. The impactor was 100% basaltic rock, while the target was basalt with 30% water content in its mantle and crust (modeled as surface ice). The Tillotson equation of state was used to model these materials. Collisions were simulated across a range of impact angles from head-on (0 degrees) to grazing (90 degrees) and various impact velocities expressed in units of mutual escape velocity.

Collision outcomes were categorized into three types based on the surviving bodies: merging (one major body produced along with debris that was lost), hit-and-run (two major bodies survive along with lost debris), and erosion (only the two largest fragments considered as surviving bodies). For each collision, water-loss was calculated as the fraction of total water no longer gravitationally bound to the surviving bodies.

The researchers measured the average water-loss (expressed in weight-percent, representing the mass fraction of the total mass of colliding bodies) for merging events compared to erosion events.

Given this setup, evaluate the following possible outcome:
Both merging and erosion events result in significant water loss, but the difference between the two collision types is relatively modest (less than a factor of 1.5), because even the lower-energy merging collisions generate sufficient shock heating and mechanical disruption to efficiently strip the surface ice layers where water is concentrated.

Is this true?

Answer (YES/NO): NO